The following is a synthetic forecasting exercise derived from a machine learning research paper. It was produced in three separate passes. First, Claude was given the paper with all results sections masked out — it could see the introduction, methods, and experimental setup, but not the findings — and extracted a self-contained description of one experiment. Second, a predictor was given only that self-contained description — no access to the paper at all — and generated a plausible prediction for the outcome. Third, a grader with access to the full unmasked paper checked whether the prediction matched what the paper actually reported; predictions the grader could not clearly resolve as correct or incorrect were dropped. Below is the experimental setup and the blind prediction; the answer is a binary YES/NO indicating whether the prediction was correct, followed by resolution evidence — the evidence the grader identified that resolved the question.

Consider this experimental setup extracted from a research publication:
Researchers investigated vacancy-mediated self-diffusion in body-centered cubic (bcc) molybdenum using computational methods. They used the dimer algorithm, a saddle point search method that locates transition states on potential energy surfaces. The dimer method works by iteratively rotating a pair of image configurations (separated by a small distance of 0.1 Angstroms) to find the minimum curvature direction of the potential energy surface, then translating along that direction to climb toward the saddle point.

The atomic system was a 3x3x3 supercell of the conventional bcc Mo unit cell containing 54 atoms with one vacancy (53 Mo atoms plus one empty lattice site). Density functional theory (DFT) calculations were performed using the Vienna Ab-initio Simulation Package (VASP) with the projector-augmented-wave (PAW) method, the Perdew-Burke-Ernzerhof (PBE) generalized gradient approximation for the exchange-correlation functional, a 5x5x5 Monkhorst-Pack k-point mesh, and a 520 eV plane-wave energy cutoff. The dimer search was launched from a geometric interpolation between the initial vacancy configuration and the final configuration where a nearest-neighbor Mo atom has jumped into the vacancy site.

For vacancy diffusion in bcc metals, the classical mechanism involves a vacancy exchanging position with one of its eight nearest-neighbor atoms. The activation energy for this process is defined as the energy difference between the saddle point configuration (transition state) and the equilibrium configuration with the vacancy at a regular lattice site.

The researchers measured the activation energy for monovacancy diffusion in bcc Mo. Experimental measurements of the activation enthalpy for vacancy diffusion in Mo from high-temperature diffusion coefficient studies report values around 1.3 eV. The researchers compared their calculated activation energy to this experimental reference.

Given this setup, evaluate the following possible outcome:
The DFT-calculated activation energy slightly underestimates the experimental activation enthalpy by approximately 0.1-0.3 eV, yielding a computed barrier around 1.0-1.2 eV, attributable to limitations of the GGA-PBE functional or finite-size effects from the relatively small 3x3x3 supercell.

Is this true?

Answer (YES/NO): NO